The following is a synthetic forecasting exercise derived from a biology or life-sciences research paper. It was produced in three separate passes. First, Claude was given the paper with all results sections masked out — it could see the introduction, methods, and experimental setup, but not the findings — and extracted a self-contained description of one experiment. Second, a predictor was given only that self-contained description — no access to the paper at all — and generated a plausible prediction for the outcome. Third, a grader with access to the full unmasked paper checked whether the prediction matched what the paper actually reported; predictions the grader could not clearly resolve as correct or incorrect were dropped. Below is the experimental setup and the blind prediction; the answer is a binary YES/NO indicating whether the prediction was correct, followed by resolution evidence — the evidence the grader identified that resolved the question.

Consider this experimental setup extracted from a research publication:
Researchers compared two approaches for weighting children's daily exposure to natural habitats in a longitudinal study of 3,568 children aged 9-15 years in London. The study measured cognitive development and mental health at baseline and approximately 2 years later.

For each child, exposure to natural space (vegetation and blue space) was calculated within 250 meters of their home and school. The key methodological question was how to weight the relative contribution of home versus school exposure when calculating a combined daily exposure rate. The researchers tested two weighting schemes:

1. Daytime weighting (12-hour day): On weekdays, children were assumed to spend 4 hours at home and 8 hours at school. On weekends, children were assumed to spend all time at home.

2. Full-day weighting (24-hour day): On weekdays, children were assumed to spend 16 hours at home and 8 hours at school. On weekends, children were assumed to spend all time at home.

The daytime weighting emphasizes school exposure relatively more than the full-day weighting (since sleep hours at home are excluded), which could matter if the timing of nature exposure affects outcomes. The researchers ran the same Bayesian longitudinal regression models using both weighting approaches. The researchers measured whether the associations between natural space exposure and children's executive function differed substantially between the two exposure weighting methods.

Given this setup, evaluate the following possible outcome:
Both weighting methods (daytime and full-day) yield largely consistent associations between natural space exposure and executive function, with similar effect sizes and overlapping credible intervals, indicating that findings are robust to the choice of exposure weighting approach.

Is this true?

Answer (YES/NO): YES